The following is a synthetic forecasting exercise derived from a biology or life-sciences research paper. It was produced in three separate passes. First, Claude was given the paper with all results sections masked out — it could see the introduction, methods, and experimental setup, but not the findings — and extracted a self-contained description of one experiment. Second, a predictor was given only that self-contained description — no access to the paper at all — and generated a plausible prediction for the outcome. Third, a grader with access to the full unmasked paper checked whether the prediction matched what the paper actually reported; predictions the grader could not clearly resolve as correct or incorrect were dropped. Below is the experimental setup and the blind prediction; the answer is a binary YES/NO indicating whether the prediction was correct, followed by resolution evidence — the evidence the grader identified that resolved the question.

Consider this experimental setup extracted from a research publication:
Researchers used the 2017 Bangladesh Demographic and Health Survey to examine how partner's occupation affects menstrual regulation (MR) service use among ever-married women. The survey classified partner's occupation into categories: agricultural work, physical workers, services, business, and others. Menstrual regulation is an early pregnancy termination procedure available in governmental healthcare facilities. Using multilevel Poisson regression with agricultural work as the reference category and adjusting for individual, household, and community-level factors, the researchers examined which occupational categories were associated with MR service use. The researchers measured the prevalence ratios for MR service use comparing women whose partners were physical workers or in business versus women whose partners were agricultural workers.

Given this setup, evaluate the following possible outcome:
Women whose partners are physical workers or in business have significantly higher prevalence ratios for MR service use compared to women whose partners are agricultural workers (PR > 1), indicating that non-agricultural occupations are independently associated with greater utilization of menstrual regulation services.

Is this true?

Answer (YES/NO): YES